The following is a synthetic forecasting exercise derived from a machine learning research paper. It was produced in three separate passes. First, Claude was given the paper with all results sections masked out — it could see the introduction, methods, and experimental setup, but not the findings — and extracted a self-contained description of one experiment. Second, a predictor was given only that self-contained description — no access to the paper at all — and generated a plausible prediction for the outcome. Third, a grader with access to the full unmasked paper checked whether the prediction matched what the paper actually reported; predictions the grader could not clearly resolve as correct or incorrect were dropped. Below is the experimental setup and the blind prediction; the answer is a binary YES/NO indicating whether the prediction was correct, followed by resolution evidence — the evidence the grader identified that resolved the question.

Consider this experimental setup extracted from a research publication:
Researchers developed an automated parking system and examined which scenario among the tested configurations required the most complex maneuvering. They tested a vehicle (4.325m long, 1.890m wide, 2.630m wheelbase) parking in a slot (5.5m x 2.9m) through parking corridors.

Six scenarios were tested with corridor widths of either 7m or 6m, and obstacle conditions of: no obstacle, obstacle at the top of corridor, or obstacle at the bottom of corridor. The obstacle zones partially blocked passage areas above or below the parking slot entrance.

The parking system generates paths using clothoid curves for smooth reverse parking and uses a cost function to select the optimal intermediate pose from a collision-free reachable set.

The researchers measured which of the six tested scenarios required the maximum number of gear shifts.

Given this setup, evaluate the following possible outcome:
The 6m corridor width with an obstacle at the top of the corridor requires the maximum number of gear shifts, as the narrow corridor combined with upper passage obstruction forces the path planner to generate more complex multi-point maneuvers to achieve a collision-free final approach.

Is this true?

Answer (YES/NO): YES